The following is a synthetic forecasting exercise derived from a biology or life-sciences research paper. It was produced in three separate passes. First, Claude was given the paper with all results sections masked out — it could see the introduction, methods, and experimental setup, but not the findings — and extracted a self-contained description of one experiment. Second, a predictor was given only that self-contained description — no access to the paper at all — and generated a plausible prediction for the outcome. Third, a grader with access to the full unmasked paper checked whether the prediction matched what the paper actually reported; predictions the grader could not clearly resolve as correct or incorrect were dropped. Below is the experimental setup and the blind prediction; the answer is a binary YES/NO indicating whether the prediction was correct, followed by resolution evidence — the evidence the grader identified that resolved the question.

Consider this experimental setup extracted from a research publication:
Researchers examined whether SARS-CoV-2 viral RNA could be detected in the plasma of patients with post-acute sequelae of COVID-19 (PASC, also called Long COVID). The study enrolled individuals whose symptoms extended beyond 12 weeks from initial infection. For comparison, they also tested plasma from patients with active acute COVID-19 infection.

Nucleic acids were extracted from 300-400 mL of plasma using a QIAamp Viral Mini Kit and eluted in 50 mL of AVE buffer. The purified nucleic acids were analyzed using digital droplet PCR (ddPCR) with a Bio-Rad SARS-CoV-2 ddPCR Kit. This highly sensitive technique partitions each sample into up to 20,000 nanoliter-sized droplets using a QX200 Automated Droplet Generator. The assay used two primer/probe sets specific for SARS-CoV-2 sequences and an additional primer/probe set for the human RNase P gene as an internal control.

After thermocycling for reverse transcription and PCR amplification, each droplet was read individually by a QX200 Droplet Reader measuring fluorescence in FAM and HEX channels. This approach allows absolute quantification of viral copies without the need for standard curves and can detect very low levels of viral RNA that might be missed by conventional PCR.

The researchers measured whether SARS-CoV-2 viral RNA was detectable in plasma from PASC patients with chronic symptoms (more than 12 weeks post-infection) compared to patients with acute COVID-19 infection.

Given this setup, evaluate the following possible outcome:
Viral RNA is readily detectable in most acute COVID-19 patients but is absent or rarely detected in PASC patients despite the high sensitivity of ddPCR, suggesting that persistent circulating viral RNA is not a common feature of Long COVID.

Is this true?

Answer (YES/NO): NO